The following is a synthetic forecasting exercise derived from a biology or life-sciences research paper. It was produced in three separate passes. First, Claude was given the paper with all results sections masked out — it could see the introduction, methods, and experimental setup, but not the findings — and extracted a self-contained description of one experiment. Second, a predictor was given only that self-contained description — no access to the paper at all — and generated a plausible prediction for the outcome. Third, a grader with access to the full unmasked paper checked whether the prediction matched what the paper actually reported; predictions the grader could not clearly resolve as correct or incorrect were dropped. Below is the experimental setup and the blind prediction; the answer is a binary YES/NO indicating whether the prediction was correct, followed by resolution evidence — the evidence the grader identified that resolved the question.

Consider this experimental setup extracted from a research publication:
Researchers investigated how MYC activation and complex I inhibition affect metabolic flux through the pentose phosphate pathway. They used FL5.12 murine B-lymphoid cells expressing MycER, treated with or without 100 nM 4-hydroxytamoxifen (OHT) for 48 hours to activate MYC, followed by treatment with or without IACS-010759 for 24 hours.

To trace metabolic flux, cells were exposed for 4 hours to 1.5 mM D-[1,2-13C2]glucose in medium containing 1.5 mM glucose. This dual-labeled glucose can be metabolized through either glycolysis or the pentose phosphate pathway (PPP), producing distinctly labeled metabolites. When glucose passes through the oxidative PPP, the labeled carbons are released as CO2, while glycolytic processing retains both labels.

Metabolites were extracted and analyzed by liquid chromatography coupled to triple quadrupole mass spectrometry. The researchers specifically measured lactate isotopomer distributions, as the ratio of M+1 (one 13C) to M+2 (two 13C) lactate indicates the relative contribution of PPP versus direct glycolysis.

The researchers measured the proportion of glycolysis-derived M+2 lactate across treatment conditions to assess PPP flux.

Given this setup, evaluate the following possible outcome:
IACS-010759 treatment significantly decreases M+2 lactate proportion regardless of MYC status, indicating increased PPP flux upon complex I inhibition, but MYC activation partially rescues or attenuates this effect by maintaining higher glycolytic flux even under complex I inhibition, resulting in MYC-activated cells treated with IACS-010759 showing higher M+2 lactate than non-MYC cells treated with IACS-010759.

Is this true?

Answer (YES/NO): NO